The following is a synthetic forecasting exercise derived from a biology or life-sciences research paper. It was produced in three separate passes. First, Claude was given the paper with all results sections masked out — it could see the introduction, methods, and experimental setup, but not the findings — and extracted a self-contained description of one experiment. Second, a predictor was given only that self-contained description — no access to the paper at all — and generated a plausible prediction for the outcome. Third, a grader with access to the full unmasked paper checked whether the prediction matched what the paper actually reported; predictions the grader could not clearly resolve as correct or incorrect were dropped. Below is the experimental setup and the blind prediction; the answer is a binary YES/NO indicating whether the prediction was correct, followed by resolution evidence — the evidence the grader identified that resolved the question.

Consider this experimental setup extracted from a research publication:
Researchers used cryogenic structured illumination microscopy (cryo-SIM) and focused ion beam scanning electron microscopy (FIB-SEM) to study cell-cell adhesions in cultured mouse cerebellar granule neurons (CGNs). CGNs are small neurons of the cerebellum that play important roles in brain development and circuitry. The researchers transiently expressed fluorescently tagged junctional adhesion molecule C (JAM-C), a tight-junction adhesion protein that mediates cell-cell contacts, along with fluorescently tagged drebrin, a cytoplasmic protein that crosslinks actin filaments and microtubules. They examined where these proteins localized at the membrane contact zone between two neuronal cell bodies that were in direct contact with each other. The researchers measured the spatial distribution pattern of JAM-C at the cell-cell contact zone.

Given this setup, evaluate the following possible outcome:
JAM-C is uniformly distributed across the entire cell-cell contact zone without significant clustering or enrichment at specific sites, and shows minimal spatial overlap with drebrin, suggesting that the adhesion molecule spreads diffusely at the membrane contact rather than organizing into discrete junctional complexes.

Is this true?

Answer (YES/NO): NO